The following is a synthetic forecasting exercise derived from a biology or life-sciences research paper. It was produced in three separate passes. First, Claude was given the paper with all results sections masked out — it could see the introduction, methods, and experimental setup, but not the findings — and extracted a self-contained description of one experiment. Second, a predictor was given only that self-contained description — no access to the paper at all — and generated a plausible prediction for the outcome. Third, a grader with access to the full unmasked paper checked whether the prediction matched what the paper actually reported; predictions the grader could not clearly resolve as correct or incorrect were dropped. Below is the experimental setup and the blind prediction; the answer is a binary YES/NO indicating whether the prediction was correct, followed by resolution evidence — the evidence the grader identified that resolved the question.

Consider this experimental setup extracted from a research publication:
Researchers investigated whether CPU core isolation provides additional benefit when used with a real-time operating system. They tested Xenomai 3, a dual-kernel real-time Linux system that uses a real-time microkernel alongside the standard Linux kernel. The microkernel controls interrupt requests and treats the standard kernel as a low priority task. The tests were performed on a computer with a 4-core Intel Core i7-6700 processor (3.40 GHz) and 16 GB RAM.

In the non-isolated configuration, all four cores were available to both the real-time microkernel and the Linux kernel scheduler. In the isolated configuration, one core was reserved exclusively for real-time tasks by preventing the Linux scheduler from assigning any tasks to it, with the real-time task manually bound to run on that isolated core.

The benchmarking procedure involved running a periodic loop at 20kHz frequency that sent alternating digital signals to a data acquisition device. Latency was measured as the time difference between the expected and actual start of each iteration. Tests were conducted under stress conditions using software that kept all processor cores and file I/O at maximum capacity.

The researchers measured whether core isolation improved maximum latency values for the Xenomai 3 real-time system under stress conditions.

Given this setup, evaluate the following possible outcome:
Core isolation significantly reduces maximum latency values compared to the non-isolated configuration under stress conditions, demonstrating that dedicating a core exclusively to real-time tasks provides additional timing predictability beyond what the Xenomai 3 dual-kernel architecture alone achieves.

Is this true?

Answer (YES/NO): NO